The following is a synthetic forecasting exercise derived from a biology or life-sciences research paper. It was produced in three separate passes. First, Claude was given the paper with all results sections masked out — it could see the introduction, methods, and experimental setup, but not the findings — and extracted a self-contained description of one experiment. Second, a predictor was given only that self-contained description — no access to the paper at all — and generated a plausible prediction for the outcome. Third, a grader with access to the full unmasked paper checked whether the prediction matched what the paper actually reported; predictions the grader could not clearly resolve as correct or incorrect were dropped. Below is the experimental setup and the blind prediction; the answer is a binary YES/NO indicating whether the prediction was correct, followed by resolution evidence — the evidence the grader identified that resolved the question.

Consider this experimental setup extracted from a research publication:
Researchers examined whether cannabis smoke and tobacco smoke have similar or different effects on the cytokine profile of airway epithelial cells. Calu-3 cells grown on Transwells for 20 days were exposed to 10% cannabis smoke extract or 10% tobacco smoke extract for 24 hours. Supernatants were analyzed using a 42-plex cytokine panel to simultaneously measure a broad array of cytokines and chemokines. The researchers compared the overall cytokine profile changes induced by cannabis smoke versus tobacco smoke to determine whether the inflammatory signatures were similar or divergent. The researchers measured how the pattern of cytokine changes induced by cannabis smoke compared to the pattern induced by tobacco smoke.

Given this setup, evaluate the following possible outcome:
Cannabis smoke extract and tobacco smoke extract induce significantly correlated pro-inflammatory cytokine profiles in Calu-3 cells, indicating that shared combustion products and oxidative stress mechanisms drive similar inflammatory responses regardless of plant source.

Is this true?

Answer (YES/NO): YES